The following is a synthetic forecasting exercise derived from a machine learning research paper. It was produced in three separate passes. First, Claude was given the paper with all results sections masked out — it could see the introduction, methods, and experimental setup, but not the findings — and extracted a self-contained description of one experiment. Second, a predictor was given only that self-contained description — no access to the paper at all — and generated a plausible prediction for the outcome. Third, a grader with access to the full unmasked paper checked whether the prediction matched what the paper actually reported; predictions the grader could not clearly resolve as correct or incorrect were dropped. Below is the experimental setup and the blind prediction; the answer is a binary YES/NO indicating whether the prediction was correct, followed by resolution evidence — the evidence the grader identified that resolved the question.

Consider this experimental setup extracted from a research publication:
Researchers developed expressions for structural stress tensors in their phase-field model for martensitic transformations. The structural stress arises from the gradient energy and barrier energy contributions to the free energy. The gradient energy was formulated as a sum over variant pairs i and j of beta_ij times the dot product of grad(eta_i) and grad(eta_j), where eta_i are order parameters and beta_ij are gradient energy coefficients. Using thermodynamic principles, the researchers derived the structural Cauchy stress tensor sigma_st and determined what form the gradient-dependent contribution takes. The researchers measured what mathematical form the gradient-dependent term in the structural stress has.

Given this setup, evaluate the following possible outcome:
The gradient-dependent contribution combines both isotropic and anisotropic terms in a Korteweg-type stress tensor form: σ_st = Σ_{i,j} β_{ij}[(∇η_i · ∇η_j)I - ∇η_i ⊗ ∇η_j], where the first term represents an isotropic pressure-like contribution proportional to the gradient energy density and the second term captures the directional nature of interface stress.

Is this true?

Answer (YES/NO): NO